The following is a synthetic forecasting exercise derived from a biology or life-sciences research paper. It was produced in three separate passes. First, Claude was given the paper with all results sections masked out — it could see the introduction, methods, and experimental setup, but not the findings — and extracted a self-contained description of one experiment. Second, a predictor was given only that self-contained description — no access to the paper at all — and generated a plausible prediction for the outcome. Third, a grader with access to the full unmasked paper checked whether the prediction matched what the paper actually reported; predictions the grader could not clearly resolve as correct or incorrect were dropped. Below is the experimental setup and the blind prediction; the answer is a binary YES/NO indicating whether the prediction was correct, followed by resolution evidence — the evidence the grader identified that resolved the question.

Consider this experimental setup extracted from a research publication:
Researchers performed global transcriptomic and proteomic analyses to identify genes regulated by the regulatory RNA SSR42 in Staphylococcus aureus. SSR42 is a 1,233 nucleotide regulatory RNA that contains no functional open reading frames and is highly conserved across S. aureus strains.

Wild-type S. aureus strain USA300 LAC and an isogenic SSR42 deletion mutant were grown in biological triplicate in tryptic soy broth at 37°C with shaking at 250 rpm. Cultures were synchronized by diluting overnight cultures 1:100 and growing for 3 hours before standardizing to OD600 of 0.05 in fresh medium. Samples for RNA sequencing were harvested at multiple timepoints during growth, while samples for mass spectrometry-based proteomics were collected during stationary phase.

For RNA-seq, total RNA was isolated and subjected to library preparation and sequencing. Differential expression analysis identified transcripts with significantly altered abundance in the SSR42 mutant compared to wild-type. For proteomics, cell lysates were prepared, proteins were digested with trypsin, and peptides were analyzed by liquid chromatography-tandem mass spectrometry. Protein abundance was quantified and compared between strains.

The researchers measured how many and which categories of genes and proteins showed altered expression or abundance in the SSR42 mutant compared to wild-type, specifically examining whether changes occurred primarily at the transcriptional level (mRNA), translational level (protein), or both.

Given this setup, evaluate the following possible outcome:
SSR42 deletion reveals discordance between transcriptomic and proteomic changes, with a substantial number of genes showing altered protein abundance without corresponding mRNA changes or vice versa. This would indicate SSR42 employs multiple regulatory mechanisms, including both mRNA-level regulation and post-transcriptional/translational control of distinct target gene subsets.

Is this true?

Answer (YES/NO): NO